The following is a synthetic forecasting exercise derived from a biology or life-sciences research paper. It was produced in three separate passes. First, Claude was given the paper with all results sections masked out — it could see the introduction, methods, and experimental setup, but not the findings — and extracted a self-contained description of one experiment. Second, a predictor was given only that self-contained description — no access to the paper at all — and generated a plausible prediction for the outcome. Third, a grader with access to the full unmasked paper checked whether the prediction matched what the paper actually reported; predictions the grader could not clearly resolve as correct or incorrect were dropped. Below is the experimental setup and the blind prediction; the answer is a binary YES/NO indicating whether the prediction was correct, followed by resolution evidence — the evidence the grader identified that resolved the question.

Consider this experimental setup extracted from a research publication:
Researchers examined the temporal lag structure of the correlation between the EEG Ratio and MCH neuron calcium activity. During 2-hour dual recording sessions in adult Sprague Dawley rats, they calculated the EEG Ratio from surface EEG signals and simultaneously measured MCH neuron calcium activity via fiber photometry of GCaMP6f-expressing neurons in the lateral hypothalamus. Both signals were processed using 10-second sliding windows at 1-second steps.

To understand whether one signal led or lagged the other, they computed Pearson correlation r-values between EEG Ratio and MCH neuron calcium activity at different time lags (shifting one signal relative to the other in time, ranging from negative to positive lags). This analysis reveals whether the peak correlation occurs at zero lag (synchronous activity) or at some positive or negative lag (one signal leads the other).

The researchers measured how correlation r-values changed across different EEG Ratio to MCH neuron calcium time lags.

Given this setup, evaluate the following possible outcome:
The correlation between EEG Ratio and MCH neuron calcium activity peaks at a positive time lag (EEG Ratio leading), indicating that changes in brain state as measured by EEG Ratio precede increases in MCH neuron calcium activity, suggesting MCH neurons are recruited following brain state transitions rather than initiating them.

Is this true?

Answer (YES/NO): NO